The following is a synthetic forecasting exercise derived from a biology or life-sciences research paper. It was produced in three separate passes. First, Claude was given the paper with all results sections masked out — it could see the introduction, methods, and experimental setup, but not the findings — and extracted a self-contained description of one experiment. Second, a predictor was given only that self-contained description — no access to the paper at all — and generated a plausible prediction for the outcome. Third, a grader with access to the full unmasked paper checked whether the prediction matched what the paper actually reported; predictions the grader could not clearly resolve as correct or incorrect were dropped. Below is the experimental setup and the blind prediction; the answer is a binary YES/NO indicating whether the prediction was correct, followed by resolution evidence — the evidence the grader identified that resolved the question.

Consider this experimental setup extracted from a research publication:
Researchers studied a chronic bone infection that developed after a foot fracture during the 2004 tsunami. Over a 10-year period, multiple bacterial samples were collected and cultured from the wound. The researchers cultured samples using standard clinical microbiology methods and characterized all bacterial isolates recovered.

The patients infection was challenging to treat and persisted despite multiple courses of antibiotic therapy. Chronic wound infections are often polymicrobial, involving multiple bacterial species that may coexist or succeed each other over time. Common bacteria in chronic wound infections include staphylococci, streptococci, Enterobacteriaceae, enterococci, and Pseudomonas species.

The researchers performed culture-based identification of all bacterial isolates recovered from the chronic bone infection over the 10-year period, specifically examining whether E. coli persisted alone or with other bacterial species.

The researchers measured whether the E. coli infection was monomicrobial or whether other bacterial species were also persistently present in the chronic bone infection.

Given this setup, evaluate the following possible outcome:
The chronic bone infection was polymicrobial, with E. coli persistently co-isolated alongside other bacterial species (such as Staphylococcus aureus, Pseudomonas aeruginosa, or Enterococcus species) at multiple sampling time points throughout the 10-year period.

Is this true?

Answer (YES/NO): YES